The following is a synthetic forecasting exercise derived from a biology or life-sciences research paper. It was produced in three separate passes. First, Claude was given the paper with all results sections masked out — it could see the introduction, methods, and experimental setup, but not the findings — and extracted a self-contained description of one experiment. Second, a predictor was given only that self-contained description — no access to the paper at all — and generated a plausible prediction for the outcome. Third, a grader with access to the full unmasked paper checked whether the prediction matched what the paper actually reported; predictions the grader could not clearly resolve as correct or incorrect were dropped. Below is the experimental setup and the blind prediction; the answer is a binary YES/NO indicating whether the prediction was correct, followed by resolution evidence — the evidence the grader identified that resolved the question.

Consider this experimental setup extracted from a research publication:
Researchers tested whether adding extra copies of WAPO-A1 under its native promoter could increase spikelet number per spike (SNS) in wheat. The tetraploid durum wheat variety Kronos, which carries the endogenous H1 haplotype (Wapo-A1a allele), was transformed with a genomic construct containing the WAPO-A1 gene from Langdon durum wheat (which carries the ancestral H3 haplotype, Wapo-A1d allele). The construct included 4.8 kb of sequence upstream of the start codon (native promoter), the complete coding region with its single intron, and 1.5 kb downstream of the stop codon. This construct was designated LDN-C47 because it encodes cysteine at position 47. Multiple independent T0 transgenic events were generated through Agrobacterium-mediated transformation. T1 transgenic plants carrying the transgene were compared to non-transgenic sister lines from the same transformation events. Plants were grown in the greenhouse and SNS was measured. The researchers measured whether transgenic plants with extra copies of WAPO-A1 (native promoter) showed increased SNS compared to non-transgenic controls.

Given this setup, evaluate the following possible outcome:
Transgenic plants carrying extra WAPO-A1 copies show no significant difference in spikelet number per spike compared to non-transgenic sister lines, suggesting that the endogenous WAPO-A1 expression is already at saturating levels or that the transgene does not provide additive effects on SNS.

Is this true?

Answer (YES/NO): NO